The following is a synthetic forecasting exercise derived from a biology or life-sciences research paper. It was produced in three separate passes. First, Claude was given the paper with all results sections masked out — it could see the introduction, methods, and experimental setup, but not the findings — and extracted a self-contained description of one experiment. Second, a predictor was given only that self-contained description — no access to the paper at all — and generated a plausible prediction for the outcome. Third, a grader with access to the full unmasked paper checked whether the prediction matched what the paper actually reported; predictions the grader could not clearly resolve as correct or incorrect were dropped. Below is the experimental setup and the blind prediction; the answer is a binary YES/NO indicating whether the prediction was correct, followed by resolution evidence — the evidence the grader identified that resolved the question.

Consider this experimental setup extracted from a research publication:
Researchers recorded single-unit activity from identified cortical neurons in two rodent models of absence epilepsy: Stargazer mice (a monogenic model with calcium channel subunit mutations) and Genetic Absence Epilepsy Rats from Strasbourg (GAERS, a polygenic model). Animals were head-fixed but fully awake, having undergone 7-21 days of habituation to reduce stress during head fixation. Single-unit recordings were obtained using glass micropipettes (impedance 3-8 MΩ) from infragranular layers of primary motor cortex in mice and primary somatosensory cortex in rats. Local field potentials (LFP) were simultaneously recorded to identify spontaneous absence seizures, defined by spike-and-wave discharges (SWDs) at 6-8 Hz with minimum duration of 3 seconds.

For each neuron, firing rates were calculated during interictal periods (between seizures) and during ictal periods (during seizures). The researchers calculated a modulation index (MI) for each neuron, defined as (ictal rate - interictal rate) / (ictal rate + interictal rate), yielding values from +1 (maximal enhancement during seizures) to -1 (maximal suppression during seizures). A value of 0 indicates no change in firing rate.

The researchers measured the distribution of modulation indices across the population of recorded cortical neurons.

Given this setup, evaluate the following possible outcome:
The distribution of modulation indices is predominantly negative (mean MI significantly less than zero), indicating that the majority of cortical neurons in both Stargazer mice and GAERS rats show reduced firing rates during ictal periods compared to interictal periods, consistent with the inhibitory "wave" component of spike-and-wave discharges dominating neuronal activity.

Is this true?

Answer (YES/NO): NO